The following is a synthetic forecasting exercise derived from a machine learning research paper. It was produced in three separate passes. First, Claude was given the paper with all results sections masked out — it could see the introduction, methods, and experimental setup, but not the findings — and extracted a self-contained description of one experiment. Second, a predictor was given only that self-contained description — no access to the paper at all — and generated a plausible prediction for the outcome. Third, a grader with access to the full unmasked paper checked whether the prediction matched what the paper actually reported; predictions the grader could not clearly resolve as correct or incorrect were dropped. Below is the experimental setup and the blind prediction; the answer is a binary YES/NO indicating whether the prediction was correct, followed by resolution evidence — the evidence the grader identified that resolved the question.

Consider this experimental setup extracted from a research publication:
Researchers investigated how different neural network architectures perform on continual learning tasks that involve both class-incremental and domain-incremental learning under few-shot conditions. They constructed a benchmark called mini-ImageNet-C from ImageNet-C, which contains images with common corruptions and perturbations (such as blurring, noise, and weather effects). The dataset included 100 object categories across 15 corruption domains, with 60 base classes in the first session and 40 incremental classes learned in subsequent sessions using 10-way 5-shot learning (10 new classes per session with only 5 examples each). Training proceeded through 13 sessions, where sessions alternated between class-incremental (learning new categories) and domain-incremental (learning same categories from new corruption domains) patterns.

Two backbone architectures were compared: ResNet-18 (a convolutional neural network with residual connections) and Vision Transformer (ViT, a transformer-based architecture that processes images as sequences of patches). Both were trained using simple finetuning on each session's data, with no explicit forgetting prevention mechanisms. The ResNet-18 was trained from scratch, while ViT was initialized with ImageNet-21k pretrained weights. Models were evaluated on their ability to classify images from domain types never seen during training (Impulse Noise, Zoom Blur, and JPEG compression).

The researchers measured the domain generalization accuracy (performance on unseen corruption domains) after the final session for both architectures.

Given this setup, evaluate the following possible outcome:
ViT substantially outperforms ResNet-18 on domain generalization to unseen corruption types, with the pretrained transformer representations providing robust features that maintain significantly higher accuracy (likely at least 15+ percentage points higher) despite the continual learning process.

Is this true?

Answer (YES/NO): YES